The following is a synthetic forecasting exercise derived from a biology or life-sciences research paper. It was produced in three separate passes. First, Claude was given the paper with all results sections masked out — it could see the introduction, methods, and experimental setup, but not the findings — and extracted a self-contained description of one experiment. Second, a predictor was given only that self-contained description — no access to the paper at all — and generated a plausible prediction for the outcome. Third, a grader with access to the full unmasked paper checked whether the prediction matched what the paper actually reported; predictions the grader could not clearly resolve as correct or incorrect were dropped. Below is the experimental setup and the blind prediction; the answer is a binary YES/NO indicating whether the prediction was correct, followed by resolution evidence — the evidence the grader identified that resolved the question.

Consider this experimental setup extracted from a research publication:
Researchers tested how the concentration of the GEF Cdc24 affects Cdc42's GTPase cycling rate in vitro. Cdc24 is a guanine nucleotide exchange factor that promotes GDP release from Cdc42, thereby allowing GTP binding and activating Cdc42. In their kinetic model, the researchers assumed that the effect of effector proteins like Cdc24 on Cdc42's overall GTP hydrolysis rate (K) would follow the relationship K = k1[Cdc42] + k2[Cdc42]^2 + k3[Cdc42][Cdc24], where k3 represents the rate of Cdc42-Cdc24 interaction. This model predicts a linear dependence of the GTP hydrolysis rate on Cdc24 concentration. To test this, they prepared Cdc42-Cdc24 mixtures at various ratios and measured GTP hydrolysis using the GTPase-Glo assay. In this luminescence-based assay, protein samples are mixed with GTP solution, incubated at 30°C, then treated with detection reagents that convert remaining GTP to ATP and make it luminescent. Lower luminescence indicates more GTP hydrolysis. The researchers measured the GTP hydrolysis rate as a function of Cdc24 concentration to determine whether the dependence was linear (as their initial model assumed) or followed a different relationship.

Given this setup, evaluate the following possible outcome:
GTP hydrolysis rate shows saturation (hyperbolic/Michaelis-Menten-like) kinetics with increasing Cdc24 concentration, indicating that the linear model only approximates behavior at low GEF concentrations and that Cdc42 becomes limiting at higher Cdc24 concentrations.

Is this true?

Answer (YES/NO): NO